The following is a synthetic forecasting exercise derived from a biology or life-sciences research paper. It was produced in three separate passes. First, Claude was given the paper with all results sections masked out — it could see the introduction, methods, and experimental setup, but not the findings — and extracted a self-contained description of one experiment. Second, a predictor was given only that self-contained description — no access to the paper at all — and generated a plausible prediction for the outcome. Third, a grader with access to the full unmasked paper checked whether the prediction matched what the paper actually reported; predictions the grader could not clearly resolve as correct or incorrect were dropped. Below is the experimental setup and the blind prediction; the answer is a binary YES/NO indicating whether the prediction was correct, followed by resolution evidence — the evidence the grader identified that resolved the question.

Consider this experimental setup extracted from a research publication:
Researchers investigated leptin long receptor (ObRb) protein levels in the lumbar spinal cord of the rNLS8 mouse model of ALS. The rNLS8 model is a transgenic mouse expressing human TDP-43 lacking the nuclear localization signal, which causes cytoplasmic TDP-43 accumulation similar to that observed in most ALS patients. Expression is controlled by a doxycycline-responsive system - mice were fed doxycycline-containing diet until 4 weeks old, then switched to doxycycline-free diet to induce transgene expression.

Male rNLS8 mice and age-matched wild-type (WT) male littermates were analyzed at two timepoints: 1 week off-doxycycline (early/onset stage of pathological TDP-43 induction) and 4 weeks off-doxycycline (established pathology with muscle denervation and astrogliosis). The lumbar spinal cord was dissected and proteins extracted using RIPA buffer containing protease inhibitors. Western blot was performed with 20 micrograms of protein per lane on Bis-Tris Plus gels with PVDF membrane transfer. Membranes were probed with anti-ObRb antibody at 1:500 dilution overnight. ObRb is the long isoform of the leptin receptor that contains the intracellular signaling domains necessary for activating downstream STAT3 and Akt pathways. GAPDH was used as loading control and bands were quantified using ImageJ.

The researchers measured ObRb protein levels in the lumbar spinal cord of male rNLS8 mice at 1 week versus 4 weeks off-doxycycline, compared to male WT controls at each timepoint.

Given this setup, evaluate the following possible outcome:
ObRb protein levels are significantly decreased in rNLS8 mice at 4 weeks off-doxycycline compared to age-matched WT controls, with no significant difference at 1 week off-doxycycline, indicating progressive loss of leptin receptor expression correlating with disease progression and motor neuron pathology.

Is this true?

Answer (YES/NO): NO